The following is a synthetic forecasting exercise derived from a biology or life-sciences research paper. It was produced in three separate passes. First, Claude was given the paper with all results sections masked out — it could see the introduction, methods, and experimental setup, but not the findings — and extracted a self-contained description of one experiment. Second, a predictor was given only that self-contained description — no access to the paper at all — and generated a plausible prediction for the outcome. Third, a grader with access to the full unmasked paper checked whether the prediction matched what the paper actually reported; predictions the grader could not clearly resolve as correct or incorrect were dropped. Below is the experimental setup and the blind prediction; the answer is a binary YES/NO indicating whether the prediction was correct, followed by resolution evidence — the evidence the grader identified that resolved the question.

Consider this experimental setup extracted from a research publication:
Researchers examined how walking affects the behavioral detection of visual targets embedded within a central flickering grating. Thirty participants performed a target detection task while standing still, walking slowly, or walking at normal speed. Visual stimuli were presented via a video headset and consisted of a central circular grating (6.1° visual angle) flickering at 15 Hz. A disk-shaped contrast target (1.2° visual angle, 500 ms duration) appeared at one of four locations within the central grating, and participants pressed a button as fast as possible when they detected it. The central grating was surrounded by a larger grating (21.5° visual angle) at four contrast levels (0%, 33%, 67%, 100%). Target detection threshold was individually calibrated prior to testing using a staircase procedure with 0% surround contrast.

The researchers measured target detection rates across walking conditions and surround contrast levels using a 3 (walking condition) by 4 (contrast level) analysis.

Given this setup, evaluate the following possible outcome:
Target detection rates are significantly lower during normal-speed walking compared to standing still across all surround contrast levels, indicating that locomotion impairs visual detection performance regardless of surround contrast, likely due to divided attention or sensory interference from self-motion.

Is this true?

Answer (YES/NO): NO